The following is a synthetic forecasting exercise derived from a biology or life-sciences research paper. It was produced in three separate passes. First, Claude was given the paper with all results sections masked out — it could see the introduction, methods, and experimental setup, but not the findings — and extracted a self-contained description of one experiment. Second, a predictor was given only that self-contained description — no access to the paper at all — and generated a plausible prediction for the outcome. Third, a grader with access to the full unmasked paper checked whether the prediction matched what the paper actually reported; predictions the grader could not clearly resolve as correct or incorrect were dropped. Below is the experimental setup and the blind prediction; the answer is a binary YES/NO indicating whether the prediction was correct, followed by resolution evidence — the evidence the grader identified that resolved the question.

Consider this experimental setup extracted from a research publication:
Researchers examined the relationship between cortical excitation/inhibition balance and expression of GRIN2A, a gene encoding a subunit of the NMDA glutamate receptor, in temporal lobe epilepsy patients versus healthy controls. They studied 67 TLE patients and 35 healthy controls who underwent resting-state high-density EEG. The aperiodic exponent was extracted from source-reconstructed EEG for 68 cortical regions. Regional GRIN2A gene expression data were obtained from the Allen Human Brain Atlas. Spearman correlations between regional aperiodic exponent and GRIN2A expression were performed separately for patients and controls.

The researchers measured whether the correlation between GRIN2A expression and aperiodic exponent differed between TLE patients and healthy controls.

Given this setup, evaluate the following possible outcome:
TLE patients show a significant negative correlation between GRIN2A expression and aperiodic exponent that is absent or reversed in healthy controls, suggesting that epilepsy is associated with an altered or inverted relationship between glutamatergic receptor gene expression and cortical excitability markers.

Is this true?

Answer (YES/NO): YES